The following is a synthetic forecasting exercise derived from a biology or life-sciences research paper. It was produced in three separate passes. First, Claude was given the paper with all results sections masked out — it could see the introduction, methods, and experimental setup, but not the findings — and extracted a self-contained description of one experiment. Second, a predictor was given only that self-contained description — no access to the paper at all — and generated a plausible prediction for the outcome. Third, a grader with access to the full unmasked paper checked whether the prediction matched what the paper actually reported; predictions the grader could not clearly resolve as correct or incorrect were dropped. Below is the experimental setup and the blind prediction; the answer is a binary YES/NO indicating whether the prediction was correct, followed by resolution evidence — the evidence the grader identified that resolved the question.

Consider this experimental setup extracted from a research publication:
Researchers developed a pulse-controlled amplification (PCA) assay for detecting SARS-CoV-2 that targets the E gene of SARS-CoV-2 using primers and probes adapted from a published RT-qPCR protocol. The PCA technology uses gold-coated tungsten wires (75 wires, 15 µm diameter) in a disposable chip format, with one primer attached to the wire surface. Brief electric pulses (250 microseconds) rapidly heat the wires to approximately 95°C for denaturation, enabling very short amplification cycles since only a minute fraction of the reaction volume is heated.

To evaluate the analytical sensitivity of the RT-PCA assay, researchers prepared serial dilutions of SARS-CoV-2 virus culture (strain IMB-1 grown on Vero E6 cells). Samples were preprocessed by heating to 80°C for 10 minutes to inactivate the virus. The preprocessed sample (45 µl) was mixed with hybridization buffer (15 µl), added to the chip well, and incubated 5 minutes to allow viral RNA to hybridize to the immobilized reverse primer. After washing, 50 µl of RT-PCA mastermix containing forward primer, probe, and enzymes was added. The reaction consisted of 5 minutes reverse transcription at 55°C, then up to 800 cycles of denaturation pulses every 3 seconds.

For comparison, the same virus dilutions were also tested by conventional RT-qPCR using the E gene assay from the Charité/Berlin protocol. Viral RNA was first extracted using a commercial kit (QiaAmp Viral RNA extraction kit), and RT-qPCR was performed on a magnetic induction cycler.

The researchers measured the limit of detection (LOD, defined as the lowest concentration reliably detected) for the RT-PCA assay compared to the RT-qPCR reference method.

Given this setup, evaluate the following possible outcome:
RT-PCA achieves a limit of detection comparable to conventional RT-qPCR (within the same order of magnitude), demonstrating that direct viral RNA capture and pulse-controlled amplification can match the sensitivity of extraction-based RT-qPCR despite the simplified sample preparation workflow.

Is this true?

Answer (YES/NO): NO